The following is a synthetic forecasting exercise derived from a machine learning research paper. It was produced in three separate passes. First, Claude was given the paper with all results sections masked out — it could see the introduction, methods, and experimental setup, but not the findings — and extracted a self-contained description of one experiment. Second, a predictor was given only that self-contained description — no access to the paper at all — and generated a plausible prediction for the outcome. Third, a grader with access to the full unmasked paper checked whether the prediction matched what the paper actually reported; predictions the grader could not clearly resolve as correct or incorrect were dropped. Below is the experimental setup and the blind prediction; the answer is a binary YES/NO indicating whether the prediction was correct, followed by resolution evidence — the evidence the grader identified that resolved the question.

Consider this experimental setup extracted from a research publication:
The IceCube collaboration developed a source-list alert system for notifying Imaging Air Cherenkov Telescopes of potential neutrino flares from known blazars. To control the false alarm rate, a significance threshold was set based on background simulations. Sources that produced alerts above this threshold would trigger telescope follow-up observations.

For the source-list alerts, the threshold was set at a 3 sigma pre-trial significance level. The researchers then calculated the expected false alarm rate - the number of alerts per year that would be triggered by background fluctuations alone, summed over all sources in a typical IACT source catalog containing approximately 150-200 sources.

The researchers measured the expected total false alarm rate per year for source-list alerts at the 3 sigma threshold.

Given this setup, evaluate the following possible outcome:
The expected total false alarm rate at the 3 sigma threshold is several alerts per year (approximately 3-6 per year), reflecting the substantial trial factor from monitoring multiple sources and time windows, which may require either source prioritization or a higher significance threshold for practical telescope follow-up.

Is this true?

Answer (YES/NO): NO